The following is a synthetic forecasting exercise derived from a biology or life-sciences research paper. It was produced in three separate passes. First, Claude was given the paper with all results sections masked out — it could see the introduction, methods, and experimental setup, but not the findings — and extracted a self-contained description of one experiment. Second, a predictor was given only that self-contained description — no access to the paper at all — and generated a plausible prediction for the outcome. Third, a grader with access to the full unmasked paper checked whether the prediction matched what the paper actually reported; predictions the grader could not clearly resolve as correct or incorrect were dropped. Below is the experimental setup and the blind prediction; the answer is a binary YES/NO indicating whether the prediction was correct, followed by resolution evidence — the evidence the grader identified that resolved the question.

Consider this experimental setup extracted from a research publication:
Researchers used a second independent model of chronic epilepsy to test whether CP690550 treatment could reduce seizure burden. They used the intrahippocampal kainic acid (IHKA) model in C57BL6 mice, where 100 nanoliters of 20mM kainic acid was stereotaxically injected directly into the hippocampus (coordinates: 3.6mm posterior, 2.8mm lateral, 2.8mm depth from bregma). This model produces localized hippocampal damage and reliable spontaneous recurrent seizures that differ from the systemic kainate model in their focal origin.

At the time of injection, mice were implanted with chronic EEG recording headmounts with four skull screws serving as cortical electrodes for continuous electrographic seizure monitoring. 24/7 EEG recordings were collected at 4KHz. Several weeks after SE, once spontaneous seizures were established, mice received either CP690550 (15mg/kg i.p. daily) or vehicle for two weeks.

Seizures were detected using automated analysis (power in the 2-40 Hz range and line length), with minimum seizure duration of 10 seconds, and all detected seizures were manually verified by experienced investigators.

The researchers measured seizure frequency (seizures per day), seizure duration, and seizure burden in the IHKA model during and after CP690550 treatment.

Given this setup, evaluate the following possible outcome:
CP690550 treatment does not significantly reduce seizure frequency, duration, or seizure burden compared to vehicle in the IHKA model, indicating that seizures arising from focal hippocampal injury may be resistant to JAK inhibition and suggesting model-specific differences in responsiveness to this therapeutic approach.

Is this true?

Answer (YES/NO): NO